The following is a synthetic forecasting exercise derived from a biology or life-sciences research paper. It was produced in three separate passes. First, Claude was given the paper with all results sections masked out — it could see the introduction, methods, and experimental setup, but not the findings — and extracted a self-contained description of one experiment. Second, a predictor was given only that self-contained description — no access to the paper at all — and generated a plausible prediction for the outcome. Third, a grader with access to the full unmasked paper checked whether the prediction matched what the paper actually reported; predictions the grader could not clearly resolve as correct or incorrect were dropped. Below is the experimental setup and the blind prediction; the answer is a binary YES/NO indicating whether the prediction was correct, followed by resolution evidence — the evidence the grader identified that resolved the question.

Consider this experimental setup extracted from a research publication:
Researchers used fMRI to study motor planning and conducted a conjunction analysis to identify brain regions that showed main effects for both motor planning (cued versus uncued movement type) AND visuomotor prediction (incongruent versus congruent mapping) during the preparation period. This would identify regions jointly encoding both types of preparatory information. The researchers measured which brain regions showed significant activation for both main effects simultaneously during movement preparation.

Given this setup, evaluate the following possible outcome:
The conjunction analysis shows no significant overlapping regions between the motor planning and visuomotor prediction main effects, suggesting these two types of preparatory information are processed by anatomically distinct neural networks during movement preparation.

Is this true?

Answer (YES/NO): NO